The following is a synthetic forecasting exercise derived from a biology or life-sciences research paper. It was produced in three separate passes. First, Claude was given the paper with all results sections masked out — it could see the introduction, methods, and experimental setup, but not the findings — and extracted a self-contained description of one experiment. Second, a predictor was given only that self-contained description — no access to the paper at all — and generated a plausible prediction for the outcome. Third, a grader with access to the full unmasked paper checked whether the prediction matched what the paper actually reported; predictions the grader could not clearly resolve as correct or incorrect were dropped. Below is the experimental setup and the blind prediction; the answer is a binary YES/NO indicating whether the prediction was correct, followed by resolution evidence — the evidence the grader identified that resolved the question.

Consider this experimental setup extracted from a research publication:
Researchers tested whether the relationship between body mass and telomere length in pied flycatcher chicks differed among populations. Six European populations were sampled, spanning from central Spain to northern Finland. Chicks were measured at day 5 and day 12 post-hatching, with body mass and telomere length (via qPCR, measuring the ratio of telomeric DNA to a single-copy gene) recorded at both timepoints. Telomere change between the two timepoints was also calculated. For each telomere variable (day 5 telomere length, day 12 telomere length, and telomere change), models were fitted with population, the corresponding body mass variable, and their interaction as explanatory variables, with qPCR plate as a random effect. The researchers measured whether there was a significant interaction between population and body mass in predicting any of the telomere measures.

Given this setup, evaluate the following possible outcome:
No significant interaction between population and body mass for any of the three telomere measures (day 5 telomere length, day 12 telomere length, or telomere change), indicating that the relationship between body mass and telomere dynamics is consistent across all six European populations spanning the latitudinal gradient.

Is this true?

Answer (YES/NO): NO